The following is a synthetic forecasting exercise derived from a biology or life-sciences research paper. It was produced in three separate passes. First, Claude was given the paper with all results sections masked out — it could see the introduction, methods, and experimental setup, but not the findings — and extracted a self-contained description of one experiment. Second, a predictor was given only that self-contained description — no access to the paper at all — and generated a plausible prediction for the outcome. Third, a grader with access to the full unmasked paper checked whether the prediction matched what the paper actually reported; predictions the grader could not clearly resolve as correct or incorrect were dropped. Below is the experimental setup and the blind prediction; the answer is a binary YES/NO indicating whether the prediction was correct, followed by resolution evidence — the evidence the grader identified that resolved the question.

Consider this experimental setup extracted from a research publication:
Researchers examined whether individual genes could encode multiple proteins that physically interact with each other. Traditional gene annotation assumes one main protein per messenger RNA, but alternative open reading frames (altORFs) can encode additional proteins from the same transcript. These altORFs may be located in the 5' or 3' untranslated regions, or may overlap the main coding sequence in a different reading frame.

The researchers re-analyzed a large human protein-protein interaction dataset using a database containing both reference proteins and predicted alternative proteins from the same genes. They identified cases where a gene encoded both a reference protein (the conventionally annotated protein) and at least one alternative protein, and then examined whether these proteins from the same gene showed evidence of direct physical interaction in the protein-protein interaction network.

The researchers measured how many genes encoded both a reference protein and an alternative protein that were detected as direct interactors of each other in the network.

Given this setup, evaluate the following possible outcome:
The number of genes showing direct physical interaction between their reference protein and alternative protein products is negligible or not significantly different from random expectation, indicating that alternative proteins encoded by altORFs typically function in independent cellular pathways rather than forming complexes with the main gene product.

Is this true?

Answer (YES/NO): NO